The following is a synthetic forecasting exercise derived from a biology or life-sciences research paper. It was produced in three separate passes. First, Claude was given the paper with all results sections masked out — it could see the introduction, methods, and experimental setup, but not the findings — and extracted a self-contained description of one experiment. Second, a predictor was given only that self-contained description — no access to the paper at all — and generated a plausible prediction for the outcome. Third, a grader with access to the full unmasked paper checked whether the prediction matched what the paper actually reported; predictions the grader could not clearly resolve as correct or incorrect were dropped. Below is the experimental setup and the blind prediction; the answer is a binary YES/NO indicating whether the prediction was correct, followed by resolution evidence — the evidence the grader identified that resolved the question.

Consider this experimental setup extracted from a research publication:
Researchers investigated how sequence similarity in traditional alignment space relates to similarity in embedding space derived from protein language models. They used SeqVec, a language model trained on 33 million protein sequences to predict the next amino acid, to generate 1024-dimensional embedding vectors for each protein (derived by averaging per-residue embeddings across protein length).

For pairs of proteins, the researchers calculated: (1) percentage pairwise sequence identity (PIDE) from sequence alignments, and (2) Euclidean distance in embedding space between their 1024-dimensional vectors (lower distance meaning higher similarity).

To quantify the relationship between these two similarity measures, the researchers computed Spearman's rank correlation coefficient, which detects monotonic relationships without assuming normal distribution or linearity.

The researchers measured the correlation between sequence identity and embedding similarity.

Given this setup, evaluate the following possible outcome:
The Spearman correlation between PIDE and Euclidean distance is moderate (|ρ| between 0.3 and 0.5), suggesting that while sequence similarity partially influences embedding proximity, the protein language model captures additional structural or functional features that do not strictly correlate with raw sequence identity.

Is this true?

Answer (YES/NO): NO